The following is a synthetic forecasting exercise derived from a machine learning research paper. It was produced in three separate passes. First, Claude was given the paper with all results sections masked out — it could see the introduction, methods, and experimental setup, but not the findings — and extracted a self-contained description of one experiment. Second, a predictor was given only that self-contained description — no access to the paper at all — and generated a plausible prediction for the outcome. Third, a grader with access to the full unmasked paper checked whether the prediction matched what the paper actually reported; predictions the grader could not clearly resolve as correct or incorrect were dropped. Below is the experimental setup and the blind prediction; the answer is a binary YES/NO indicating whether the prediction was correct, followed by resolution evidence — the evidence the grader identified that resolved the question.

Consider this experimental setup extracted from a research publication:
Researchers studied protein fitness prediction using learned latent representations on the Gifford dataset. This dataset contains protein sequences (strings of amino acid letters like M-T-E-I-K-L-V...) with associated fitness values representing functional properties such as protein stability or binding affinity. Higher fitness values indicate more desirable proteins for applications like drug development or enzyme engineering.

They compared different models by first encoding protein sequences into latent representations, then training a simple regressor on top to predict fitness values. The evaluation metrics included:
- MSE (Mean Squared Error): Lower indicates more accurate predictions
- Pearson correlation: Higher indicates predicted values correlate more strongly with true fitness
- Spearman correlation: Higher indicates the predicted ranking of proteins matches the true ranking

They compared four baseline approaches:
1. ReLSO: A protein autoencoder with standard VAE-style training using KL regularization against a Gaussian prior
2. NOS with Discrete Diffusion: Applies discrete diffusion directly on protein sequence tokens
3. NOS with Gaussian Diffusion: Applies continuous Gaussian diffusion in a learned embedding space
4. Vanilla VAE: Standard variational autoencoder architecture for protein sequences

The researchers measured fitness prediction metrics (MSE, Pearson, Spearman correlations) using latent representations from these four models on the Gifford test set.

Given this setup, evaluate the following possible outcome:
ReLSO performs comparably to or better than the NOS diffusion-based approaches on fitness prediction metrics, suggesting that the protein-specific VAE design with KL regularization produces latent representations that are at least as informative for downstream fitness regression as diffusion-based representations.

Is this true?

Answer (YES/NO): YES